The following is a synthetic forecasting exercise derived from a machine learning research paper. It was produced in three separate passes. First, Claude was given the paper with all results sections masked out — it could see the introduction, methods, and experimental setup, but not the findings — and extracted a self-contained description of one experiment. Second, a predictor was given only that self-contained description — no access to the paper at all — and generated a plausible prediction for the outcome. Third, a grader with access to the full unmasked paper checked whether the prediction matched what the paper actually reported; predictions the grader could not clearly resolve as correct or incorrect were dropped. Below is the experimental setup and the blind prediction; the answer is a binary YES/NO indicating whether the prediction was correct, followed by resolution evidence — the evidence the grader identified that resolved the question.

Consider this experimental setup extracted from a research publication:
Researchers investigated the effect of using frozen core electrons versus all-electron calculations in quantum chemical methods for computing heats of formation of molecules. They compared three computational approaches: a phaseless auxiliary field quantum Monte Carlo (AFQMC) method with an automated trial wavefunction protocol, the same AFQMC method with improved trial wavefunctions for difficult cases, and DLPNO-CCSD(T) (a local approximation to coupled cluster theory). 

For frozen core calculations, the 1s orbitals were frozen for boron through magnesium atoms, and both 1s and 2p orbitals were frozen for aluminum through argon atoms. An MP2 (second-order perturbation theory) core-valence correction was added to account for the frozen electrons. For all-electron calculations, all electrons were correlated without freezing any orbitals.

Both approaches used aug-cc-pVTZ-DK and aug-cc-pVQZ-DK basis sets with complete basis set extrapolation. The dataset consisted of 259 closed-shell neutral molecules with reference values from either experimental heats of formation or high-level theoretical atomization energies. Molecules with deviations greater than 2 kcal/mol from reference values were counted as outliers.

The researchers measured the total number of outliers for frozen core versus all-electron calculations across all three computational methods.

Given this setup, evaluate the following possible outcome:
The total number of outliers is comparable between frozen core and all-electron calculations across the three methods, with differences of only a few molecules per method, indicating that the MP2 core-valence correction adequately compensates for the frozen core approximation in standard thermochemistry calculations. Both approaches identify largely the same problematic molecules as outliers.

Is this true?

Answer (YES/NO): NO